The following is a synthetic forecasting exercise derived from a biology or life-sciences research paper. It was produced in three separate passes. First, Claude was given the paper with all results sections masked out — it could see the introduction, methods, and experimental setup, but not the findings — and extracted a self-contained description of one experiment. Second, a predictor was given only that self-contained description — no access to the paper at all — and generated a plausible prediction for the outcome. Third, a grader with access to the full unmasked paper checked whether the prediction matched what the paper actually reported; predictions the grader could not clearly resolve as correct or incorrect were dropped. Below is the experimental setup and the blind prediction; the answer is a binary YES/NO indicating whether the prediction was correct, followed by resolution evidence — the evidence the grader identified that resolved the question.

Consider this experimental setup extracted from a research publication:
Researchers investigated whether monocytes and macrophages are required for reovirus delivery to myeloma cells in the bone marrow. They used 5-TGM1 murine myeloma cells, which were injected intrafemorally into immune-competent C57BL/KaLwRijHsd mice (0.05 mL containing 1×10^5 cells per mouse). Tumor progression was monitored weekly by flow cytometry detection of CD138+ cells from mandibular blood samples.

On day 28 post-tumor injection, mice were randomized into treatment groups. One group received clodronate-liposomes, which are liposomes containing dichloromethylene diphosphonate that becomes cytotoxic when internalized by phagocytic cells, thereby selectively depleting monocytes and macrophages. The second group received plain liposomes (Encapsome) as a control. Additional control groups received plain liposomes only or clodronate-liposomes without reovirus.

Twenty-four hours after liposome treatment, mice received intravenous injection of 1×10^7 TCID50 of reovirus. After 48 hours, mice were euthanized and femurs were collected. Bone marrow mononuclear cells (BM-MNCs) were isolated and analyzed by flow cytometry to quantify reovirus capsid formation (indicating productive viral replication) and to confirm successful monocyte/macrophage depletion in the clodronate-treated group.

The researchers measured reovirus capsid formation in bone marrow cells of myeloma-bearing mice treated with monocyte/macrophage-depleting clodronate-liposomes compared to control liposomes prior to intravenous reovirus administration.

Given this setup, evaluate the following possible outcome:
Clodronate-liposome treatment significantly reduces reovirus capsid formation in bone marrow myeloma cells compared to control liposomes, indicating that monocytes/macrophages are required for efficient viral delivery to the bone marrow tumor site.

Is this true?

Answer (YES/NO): YES